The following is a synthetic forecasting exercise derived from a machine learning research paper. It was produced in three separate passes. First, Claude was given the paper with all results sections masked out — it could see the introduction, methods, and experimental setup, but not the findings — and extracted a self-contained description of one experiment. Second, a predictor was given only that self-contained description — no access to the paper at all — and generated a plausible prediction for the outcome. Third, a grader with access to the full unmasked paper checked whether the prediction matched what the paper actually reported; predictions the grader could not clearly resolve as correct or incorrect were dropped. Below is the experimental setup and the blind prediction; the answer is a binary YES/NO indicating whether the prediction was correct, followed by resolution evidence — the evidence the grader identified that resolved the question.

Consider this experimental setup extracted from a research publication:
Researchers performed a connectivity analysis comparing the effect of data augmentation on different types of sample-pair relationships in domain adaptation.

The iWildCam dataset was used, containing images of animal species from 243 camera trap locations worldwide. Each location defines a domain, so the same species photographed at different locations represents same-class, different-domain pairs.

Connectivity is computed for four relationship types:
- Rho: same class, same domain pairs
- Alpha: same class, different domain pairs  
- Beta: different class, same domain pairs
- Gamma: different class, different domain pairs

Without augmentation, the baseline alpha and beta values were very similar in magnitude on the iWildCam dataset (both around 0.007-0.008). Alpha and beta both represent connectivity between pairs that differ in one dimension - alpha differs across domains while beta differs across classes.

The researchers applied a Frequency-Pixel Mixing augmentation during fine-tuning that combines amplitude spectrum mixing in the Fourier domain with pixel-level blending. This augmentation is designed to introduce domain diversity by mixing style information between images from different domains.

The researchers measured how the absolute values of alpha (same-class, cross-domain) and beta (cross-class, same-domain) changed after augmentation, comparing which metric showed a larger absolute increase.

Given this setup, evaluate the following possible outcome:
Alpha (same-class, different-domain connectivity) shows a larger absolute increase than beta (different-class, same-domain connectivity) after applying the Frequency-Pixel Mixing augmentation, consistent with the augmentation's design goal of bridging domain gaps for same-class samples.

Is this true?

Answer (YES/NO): YES